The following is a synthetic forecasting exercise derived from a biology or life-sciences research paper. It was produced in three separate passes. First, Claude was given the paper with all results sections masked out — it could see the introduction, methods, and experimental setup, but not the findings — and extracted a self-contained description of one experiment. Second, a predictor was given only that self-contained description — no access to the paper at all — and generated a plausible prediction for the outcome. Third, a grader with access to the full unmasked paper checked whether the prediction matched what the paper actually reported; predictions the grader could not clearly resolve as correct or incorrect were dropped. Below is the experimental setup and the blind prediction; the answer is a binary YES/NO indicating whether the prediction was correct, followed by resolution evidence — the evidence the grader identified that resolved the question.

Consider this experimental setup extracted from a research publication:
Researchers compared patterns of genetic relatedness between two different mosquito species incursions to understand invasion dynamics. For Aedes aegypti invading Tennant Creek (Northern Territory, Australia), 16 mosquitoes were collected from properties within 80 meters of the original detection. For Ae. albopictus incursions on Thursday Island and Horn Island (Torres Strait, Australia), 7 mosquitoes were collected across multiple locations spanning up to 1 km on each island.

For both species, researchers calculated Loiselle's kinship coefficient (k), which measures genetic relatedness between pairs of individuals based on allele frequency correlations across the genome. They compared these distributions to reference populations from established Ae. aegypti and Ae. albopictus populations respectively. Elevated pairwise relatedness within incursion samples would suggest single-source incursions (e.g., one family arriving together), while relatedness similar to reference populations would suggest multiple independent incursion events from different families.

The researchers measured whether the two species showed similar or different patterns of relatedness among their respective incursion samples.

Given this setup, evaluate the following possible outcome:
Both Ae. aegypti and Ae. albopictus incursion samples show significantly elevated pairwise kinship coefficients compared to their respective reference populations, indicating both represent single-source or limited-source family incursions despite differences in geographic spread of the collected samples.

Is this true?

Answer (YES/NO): NO